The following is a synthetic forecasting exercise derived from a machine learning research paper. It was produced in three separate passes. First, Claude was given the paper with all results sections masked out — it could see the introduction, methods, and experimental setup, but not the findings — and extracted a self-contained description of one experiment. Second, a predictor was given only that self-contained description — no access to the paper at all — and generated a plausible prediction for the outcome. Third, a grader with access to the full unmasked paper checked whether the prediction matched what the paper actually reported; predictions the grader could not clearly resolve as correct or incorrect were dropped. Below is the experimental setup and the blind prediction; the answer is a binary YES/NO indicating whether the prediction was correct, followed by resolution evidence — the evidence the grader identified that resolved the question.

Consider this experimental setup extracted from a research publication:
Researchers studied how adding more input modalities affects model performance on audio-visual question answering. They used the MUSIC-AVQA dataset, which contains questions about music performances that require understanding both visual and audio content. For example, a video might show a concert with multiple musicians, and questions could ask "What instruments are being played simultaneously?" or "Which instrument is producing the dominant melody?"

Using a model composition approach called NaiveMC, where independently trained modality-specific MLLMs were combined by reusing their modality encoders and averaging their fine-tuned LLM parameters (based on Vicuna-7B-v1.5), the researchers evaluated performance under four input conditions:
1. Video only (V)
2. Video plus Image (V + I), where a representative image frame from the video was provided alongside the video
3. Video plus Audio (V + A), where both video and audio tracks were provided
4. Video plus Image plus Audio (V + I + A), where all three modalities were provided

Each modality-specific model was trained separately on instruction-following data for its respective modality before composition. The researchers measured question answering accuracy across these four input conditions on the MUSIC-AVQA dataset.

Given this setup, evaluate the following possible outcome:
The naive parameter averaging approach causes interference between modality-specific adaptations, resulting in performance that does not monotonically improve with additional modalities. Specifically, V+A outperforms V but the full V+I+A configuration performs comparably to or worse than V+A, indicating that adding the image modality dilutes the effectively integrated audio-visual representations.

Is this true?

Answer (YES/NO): NO